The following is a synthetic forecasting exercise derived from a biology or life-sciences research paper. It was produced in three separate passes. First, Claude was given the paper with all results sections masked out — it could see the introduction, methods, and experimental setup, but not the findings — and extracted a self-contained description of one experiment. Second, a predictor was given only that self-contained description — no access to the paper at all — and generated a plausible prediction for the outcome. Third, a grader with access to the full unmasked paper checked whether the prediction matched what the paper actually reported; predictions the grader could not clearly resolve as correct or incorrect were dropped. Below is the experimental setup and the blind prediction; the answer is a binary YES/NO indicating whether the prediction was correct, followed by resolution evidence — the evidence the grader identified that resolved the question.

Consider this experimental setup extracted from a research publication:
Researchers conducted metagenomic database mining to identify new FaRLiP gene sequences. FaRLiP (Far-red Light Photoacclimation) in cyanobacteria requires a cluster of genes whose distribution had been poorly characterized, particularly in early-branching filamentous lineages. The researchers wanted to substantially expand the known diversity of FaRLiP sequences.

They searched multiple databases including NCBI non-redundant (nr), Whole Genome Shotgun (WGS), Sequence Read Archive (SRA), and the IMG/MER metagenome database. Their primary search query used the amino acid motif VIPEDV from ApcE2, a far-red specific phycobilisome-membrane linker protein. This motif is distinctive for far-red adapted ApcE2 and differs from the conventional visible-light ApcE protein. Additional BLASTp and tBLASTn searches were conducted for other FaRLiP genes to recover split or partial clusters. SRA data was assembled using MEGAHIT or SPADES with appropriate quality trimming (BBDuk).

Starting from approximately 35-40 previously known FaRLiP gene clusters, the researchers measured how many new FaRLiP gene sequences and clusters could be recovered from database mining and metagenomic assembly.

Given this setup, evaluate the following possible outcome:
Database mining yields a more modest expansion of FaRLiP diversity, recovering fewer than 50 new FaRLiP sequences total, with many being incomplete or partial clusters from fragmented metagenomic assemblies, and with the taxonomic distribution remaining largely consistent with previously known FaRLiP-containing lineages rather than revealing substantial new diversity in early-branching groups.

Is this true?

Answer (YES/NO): NO